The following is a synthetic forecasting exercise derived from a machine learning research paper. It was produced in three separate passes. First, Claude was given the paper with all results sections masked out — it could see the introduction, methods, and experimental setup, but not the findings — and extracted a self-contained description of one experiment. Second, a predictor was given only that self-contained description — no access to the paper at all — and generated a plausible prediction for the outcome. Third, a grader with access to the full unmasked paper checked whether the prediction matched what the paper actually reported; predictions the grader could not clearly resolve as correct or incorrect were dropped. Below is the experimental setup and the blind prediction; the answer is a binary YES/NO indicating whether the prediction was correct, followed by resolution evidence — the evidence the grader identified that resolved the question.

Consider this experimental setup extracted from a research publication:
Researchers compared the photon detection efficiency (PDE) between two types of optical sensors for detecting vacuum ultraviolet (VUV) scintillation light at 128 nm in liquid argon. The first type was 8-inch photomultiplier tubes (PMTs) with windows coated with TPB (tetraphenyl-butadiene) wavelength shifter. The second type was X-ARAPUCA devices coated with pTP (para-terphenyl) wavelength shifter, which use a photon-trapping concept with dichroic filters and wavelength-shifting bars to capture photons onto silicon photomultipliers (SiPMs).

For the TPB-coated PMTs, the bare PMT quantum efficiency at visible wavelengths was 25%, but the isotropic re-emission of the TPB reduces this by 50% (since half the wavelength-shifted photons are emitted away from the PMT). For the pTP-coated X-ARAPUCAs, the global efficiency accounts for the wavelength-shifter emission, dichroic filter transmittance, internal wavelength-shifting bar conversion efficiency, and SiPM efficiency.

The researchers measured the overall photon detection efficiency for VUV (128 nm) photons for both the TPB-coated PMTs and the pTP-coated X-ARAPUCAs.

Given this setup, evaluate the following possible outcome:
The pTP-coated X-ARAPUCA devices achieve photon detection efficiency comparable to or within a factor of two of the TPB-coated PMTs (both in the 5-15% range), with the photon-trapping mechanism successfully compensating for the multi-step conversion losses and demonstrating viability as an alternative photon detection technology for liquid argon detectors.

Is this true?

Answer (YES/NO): NO